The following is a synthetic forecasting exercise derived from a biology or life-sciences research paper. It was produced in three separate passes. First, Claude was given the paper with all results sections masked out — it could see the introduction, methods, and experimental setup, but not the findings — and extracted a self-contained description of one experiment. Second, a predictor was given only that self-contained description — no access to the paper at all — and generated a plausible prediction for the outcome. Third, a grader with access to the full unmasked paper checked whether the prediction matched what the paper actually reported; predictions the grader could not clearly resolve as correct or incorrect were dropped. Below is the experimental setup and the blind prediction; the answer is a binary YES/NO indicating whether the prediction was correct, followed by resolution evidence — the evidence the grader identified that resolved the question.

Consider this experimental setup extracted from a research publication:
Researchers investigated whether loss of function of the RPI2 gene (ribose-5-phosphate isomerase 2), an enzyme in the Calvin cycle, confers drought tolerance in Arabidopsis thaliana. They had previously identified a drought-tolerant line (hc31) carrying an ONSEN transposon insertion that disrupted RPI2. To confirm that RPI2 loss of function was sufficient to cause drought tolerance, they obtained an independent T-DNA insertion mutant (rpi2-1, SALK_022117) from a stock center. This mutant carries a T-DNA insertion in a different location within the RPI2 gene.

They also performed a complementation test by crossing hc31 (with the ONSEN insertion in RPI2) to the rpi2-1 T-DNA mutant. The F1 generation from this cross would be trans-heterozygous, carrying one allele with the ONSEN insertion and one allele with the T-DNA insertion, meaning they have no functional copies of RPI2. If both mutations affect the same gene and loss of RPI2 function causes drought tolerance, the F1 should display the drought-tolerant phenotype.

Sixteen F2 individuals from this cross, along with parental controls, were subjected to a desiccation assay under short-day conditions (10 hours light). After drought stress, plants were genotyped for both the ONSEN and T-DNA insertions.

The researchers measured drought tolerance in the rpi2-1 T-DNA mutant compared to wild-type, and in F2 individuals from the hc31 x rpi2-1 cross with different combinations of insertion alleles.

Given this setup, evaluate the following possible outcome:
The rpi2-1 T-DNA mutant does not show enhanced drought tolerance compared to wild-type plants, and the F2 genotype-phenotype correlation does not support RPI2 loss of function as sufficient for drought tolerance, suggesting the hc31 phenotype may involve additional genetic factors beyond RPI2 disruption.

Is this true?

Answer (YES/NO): NO